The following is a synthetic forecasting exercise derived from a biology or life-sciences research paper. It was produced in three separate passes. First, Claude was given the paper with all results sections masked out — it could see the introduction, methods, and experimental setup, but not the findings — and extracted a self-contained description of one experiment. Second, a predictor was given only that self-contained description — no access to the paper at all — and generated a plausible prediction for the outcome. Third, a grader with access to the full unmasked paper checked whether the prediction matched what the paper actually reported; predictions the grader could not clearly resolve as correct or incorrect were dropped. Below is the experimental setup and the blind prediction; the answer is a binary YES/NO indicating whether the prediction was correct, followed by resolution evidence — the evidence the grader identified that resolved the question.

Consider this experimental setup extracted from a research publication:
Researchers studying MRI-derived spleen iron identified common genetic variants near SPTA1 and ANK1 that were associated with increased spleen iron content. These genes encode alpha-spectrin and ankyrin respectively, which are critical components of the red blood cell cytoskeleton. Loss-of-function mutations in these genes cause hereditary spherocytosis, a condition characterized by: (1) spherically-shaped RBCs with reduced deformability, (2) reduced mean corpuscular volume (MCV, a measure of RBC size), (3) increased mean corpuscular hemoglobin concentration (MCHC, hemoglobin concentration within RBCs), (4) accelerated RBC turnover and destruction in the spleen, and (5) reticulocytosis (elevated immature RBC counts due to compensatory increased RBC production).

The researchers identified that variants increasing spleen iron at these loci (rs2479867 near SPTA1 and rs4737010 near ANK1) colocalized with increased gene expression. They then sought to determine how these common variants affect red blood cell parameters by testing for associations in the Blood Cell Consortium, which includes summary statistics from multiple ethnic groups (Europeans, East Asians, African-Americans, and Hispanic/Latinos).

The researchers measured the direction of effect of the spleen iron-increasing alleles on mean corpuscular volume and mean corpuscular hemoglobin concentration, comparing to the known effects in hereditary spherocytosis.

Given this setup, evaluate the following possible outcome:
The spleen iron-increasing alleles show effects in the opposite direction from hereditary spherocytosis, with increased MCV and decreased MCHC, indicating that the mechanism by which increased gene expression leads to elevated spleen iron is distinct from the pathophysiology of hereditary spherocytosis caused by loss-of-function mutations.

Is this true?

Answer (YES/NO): NO